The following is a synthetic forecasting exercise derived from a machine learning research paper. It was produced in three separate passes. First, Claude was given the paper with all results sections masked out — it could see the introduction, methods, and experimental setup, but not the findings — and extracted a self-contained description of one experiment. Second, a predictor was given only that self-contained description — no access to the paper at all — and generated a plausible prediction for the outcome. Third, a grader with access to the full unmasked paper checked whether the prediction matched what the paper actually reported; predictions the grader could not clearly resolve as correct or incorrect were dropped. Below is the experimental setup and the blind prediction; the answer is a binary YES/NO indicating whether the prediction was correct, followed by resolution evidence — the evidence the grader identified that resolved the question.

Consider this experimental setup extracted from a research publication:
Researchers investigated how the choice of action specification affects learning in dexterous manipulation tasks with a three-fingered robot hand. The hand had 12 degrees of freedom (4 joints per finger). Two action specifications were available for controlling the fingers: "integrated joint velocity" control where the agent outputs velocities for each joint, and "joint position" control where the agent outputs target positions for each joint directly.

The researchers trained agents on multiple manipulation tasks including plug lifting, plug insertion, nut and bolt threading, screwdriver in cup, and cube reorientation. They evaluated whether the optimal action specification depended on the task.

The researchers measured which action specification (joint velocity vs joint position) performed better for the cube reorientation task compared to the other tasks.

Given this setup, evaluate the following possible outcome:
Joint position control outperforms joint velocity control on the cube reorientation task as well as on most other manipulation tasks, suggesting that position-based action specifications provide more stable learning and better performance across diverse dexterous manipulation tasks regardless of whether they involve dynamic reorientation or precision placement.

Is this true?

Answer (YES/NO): NO